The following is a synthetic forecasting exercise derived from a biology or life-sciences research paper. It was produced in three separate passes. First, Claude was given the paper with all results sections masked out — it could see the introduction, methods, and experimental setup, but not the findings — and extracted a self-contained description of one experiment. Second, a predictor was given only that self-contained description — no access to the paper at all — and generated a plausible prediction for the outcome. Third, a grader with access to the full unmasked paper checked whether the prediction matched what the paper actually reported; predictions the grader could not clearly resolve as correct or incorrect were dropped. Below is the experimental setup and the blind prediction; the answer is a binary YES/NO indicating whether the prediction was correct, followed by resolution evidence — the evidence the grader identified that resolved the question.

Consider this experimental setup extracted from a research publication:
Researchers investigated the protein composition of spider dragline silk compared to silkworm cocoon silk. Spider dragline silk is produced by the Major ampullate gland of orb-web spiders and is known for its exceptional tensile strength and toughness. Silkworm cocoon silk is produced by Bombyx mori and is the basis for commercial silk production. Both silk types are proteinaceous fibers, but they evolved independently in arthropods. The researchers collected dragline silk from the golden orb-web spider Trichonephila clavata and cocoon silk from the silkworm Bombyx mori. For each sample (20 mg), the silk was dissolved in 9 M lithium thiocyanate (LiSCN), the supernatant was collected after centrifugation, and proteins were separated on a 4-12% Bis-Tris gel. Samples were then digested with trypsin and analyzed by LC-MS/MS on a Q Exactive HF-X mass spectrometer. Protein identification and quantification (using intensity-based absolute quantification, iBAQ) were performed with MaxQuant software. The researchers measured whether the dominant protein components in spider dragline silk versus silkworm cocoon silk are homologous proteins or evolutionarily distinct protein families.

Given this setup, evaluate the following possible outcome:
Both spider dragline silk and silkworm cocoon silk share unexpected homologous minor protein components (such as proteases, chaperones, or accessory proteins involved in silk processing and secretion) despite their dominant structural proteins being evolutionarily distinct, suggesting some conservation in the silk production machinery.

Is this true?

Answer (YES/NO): YES